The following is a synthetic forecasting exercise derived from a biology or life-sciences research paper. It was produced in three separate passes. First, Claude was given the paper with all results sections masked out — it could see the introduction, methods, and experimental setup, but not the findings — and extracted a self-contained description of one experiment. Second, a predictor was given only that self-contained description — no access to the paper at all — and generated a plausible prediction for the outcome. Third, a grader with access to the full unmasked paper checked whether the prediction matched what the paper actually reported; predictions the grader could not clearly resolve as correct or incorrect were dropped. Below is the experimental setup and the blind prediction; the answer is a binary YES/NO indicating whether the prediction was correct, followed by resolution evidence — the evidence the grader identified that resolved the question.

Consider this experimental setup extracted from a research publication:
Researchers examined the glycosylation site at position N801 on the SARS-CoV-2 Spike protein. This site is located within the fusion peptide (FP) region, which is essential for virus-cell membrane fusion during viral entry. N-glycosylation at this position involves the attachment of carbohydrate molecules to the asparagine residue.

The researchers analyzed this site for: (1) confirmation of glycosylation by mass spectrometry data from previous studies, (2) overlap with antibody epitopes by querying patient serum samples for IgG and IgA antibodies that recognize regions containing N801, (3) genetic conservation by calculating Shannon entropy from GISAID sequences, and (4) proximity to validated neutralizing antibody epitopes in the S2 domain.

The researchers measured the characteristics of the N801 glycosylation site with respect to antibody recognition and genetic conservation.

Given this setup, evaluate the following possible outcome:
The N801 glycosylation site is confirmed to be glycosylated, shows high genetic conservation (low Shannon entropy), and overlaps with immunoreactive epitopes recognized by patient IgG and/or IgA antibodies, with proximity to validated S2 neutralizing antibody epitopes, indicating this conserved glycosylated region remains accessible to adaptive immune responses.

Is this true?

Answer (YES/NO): YES